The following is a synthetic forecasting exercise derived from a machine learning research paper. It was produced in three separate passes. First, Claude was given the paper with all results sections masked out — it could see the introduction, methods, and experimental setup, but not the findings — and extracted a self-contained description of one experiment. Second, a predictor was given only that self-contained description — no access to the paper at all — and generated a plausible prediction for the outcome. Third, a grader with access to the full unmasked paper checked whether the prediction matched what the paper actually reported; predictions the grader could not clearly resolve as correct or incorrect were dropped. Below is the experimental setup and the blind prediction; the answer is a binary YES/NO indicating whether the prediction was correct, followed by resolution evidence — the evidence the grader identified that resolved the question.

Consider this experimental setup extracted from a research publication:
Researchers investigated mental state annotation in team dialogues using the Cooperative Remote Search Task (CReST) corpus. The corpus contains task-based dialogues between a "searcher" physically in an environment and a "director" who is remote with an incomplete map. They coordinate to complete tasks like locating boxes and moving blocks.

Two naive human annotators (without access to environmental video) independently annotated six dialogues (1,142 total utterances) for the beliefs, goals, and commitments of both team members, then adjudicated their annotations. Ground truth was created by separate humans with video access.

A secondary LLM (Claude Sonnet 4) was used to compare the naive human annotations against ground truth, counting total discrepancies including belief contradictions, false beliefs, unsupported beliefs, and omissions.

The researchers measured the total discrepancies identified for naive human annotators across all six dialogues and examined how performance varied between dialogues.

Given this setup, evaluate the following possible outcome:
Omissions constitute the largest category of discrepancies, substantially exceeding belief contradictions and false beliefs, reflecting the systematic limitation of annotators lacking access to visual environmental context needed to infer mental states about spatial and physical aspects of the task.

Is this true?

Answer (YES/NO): NO